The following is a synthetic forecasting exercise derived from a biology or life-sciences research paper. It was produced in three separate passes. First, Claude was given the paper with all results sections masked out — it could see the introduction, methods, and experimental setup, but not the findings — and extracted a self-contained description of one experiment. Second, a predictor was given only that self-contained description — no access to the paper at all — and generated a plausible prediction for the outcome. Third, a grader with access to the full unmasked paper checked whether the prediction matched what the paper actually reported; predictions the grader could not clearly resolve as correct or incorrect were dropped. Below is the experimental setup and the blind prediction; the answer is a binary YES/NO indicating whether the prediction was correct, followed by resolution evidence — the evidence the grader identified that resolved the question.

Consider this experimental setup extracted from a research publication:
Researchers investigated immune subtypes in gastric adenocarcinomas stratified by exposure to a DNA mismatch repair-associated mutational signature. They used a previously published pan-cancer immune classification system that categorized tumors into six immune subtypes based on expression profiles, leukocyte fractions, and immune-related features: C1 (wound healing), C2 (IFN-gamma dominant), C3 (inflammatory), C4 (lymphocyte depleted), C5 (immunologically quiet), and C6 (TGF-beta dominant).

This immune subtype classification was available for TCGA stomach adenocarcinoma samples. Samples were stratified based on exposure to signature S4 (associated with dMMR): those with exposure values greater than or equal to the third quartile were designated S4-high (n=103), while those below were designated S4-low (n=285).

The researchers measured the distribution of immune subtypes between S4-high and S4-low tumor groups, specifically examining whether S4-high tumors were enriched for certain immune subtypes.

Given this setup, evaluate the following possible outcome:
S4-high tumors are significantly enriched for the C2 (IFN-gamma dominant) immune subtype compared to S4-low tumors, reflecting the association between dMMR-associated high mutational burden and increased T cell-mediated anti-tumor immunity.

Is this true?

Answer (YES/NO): YES